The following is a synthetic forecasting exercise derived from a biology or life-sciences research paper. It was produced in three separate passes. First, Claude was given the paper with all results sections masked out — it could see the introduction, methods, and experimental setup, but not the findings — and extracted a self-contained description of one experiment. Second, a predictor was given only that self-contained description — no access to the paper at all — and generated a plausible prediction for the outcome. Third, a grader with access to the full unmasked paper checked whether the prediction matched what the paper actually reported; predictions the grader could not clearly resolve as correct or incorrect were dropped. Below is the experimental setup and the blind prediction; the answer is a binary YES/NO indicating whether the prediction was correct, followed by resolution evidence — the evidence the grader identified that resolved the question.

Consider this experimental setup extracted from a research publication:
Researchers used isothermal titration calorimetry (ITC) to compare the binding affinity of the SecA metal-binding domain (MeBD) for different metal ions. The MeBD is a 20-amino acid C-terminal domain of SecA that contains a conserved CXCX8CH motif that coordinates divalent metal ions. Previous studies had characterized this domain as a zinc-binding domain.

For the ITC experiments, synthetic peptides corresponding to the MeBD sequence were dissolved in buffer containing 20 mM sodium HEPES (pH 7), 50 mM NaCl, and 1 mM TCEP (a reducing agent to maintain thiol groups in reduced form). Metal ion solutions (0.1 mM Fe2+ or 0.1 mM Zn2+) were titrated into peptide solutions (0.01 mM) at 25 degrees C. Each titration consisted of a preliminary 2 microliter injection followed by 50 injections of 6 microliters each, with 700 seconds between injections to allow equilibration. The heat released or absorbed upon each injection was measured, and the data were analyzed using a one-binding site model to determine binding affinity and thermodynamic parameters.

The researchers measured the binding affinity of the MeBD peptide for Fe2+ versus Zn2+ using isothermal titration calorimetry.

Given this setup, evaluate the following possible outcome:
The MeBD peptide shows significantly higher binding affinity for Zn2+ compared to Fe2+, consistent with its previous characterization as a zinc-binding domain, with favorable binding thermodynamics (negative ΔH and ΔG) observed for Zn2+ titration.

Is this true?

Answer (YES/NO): NO